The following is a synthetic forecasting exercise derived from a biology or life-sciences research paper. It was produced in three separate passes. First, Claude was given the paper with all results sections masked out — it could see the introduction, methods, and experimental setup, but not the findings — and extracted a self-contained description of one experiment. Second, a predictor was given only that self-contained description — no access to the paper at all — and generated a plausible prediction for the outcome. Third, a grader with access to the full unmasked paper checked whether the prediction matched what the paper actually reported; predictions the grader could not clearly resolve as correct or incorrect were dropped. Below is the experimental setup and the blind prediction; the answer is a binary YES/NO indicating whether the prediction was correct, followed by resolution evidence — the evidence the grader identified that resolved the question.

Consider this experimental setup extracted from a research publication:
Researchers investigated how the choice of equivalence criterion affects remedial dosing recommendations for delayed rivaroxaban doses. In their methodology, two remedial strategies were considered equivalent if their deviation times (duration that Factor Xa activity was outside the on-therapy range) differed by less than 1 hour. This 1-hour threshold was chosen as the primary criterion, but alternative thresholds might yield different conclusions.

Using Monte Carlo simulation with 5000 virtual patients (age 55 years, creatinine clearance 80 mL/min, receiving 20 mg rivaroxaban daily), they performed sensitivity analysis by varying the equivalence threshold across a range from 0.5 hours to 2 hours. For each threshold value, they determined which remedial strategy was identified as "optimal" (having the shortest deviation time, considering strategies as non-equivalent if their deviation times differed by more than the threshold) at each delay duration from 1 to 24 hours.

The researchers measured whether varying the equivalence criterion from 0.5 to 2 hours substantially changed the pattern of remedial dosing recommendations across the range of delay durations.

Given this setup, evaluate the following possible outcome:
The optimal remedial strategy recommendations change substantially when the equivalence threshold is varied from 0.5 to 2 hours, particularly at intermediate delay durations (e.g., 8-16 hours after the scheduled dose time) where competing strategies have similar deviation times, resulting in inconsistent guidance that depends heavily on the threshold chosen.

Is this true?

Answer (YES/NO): NO